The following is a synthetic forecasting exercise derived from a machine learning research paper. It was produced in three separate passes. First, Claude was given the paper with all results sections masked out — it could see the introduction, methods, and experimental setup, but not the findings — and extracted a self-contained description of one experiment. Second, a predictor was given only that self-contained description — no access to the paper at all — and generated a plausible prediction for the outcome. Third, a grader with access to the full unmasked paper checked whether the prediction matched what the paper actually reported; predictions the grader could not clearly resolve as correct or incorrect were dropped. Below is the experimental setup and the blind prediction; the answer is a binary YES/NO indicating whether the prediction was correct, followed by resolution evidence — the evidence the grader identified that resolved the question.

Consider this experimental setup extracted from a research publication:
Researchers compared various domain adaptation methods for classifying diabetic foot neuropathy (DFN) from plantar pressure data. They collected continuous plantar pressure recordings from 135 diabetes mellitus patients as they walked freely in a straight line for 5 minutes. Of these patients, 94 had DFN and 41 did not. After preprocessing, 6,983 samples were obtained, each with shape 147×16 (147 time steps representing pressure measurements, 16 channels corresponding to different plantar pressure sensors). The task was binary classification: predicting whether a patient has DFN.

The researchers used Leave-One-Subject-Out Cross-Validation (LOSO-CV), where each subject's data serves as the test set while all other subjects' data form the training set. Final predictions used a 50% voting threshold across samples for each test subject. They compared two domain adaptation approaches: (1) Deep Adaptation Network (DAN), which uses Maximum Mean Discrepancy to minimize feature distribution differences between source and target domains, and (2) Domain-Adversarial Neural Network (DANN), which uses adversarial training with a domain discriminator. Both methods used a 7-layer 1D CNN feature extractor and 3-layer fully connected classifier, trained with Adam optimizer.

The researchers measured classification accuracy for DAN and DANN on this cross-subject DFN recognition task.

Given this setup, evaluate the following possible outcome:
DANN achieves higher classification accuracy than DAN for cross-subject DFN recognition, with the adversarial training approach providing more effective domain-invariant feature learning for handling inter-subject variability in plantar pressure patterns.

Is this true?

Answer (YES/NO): NO